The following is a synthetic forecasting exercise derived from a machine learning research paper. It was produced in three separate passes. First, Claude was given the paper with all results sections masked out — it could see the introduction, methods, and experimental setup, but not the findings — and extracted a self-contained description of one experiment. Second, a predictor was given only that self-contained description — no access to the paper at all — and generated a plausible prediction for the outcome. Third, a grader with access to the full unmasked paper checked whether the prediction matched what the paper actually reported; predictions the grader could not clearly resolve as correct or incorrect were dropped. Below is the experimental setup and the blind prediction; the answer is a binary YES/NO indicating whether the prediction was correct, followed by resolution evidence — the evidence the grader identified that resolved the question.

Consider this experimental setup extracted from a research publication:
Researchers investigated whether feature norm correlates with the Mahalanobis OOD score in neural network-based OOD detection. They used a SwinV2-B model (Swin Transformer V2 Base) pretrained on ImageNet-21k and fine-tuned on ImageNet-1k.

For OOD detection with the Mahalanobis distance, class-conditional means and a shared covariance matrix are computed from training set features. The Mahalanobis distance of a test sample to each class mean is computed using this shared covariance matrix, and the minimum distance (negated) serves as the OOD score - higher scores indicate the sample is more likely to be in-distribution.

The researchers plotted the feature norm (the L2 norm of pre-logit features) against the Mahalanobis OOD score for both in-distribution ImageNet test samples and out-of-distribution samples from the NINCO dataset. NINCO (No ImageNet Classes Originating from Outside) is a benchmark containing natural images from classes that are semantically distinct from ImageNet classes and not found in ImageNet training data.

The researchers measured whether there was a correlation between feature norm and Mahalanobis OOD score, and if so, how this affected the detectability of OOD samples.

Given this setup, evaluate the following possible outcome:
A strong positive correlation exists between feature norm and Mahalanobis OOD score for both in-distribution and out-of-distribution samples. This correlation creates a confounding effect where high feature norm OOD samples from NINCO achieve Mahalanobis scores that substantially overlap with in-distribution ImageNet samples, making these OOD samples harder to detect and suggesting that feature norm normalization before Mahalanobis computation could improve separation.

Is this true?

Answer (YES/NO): NO